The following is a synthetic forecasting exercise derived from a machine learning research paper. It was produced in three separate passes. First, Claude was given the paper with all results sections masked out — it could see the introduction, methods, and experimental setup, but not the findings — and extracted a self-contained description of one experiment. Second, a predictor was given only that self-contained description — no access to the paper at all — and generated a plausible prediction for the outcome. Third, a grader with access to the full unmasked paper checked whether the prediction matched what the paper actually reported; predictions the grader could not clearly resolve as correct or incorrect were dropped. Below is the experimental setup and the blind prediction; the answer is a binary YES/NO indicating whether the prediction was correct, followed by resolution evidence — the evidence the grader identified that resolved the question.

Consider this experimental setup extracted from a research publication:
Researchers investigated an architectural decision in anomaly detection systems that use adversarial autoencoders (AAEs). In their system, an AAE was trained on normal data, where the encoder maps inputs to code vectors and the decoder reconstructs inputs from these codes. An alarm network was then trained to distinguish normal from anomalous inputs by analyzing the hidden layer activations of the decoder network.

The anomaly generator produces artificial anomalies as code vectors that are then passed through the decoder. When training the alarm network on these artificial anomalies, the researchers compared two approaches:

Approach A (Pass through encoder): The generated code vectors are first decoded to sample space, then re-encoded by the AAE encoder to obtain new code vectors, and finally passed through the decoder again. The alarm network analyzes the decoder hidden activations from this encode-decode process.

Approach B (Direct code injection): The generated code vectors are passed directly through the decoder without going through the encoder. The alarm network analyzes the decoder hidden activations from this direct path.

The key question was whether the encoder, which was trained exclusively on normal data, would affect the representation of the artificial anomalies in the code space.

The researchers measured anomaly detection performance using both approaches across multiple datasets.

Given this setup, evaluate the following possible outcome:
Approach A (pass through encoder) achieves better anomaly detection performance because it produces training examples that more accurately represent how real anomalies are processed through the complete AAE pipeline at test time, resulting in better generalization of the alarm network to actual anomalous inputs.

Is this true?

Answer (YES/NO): NO